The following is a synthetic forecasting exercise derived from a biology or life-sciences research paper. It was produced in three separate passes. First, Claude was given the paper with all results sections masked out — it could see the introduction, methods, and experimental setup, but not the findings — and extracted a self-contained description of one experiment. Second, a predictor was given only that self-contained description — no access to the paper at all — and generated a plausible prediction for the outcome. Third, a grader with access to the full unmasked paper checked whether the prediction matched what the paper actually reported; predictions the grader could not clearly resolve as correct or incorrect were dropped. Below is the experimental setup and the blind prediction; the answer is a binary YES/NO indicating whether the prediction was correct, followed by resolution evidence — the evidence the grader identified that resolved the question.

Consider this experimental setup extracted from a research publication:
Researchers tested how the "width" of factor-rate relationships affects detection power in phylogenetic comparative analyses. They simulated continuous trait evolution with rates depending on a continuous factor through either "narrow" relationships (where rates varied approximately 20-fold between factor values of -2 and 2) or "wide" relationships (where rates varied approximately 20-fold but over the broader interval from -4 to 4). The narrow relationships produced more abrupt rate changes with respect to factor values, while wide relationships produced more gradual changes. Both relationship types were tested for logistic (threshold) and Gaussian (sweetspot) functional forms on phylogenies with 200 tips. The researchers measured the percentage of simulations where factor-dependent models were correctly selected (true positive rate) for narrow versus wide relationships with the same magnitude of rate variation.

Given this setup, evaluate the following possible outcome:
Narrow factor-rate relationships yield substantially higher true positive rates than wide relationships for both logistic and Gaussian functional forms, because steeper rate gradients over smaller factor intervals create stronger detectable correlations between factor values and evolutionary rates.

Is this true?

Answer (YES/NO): YES